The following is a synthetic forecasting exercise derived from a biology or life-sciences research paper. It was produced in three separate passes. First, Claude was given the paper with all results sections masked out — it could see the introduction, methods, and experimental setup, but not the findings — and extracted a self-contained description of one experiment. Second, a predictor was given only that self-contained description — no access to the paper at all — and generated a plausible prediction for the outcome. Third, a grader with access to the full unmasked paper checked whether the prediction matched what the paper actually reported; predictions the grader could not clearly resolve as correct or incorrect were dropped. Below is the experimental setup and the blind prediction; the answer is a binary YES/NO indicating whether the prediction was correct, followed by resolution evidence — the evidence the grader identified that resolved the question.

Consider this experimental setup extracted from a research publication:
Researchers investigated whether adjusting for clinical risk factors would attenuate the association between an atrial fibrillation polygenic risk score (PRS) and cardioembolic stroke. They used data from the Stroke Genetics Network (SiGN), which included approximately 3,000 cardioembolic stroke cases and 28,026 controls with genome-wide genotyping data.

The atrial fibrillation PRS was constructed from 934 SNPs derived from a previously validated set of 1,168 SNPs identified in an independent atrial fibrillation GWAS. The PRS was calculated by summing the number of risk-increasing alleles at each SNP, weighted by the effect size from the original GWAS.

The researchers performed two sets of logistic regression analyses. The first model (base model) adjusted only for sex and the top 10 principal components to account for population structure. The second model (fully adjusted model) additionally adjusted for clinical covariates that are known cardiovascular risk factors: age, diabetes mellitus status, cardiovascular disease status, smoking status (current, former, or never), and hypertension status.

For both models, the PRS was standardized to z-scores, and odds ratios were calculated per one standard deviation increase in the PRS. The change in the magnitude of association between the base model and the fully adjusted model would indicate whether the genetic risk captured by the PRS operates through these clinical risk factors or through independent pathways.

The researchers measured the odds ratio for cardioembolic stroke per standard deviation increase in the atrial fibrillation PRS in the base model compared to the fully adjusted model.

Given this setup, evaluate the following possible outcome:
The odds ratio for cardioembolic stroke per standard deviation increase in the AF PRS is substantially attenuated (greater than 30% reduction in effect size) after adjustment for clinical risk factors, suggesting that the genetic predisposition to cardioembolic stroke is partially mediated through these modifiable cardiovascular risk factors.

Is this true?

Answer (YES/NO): NO